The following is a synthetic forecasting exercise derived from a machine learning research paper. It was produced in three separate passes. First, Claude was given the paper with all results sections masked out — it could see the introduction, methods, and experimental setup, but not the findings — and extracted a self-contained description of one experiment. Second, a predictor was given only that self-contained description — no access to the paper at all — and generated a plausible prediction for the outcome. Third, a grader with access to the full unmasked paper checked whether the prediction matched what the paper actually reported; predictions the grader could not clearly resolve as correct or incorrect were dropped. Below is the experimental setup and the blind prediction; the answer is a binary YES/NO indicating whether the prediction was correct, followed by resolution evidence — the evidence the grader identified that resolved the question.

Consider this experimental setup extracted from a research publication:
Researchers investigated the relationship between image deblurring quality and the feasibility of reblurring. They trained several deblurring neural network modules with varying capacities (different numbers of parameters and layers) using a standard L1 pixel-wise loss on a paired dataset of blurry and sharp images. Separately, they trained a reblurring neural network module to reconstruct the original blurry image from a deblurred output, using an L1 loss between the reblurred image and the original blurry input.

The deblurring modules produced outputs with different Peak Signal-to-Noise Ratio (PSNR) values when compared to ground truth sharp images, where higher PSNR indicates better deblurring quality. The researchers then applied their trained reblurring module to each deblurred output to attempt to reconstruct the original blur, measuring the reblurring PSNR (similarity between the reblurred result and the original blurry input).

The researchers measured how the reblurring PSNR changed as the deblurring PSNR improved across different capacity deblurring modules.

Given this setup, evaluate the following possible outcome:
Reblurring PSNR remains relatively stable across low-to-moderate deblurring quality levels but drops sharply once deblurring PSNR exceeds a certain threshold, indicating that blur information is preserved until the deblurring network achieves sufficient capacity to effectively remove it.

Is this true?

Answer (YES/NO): NO